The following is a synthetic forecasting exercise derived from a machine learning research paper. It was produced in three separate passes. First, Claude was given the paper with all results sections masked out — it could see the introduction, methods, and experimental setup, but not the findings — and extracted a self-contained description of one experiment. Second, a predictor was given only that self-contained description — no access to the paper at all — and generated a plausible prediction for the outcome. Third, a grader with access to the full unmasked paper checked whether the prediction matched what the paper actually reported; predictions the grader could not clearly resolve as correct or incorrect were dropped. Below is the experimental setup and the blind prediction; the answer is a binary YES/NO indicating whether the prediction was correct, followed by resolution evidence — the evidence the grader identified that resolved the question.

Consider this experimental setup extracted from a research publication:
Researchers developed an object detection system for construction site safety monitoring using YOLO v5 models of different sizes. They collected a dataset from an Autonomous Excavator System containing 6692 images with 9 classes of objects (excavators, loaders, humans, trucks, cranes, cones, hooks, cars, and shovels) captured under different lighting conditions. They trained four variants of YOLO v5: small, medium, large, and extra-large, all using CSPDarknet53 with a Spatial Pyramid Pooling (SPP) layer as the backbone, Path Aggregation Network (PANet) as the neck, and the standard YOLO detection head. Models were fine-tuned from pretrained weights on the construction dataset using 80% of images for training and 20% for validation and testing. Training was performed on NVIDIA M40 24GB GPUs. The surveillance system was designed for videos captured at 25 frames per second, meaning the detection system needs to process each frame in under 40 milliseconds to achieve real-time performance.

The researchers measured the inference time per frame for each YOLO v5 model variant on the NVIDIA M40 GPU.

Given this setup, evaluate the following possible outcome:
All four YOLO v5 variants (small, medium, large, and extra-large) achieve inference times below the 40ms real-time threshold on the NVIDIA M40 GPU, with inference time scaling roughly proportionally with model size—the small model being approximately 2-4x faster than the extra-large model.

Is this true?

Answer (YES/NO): NO